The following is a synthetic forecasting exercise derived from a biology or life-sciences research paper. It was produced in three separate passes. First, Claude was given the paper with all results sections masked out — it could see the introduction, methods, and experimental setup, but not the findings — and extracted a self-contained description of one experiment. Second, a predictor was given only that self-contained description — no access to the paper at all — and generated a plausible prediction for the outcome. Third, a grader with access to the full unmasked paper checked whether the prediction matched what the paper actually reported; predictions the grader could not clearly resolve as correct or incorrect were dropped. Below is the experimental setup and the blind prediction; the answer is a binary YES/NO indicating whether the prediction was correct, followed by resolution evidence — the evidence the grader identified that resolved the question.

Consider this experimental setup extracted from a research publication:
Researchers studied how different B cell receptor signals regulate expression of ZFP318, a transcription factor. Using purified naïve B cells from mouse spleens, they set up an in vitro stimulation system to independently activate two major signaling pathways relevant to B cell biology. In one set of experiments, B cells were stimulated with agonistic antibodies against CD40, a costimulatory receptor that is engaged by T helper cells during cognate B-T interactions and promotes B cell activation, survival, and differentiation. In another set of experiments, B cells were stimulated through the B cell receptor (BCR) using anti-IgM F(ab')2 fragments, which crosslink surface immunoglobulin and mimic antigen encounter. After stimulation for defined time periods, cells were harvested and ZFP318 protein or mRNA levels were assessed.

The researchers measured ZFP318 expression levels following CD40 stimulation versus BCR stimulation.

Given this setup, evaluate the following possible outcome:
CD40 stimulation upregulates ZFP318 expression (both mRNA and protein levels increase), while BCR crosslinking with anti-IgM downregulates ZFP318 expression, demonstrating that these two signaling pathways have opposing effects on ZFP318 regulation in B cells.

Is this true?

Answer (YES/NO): NO